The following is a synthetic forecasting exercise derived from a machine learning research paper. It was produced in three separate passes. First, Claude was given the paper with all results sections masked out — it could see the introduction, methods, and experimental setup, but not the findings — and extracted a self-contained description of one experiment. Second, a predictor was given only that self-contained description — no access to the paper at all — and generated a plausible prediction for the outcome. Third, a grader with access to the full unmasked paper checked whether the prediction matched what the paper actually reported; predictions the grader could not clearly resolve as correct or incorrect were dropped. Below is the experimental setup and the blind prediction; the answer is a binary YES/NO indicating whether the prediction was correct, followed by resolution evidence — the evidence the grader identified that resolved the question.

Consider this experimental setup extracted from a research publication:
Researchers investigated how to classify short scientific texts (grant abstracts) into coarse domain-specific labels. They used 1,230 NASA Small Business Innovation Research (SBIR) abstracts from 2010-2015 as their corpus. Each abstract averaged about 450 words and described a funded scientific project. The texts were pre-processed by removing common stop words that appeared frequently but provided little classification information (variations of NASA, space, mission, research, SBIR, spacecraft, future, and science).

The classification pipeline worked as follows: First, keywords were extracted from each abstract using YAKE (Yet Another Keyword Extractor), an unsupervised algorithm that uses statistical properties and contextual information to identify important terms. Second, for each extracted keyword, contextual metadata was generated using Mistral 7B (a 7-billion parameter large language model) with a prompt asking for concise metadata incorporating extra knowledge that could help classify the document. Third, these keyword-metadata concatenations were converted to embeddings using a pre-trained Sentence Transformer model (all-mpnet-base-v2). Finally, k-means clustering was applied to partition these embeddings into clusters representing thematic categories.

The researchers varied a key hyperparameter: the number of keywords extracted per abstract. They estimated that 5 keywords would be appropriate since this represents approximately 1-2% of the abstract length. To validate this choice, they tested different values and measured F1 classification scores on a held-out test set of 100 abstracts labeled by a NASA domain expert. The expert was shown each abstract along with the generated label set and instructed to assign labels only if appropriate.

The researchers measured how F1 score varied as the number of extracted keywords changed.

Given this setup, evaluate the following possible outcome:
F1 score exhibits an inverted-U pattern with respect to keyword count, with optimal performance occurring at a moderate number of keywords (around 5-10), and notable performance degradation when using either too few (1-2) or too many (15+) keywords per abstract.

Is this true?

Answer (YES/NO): NO